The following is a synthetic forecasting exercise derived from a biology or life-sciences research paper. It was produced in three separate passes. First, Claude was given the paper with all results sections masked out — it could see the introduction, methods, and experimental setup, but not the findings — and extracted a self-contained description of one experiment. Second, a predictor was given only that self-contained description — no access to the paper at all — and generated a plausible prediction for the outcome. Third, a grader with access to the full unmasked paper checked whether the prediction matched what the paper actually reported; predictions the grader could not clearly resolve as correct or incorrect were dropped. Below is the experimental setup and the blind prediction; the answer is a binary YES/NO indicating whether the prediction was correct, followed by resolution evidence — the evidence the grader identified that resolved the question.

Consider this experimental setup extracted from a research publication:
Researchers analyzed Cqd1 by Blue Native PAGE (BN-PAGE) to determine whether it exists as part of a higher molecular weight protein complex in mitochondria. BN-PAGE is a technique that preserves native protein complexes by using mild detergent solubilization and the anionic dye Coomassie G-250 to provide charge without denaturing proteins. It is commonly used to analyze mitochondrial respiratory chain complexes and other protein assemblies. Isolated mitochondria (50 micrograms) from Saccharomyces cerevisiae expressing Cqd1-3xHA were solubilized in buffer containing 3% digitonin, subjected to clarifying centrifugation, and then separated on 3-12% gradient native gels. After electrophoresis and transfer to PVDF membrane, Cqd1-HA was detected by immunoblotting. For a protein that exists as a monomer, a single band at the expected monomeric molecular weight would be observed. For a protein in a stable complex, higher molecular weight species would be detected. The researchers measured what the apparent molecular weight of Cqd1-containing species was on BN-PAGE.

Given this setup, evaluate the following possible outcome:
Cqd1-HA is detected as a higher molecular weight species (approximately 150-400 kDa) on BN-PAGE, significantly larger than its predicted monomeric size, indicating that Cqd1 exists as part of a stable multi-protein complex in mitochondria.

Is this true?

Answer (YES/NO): YES